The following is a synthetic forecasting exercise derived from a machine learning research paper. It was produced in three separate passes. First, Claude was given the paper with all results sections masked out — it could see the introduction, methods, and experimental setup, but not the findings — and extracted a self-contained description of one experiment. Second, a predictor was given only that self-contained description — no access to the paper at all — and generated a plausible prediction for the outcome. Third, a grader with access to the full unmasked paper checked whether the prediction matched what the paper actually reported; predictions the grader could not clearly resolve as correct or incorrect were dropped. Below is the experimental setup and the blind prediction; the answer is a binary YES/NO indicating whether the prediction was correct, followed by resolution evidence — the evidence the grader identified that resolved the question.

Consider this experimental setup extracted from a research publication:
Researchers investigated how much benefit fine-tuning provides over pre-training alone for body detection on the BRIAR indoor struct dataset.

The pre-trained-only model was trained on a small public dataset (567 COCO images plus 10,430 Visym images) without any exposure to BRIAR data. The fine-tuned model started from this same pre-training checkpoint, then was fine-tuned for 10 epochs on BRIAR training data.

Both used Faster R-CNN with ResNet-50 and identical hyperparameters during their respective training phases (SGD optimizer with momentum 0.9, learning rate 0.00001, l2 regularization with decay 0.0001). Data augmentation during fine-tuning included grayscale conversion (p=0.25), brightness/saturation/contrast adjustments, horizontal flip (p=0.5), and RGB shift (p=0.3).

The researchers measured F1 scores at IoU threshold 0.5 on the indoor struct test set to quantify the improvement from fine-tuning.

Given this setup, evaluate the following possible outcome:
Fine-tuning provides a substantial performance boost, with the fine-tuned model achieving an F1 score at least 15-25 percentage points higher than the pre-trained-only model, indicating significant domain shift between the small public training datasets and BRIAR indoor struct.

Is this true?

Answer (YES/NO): NO